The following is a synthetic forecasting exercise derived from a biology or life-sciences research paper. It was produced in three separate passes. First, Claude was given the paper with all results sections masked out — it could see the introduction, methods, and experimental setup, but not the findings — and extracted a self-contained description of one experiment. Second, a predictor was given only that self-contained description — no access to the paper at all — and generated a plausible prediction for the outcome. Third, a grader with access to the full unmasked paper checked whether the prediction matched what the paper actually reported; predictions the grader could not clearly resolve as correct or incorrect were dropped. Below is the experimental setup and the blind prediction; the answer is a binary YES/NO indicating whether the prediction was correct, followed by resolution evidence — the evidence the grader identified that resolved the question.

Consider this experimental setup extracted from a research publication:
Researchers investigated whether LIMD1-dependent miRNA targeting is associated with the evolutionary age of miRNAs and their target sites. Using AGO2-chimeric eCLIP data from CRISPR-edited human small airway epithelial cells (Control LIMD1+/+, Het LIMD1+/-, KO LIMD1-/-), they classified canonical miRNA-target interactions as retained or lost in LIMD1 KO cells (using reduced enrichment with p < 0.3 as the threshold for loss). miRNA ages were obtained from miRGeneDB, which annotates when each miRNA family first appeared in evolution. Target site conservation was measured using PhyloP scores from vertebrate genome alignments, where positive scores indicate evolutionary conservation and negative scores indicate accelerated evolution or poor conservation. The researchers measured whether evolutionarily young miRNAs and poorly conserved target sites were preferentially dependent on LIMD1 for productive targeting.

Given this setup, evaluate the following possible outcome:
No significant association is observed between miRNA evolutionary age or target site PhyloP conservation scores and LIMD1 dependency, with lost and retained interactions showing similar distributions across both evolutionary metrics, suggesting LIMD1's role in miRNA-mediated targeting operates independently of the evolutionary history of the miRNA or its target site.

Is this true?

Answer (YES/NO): NO